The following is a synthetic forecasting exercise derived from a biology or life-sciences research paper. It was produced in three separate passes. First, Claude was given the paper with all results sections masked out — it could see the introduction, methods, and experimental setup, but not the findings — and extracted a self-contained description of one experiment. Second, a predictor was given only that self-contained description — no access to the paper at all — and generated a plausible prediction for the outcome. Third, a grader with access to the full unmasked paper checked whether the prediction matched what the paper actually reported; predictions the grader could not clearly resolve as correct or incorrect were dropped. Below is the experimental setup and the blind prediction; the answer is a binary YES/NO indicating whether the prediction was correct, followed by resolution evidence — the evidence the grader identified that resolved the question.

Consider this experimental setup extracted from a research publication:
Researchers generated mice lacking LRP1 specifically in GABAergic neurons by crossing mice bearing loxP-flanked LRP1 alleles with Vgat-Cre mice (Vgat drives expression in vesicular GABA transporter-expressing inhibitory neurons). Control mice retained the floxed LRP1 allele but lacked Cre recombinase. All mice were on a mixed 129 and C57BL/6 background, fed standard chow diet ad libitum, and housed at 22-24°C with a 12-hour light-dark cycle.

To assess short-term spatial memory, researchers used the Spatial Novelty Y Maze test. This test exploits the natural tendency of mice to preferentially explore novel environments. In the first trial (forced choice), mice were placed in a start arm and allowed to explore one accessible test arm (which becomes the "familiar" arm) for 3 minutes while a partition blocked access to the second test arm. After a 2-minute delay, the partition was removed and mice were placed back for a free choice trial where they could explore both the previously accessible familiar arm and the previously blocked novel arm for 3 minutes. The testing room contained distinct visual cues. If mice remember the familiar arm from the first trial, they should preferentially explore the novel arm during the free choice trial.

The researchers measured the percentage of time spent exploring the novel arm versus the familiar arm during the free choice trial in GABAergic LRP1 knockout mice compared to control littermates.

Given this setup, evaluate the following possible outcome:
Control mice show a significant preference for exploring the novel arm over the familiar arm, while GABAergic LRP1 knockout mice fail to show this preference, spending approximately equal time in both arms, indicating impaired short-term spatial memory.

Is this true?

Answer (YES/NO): NO